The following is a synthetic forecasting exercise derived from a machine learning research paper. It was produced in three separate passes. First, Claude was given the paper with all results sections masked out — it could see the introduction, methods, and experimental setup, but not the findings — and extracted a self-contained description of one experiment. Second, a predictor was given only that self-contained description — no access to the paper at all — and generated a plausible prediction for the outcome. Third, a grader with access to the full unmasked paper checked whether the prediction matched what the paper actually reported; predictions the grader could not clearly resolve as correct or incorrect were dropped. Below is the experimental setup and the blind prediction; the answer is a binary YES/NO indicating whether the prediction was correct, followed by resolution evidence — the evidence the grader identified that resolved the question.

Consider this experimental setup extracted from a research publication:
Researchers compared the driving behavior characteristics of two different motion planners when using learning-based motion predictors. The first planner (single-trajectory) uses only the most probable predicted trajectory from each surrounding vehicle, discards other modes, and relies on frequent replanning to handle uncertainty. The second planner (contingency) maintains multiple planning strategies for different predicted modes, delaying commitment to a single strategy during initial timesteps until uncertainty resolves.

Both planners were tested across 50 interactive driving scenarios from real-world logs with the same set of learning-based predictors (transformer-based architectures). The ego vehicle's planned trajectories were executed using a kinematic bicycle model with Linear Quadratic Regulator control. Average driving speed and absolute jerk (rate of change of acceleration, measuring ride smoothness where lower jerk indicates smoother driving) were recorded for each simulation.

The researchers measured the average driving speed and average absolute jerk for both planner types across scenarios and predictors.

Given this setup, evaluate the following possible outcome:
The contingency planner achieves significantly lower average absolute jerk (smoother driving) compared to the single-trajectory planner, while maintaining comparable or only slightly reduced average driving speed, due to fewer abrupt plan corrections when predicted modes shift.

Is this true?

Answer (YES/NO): NO